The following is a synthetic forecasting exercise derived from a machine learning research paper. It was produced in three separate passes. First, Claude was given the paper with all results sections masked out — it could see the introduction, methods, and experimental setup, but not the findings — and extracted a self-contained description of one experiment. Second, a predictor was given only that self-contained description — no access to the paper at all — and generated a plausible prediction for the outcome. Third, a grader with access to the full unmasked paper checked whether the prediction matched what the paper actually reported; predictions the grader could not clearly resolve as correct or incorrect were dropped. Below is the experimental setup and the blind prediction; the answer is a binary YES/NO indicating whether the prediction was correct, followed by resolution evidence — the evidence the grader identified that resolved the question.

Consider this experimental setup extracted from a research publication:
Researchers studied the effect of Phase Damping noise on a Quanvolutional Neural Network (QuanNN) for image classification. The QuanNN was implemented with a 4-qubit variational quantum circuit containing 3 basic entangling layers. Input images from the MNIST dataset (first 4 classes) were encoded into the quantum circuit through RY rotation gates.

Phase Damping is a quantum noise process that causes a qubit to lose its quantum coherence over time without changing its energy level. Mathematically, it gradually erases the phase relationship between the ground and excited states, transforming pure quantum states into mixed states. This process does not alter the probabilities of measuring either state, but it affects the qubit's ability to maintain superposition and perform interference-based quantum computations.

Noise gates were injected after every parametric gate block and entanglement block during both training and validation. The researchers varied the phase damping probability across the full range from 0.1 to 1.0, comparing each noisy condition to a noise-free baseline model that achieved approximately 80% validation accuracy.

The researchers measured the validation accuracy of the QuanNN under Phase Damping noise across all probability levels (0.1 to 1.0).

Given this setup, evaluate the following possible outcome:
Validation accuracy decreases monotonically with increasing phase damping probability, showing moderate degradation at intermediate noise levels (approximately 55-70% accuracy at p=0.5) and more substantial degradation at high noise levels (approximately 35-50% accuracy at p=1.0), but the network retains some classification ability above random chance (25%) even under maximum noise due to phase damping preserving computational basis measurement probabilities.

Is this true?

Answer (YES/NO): NO